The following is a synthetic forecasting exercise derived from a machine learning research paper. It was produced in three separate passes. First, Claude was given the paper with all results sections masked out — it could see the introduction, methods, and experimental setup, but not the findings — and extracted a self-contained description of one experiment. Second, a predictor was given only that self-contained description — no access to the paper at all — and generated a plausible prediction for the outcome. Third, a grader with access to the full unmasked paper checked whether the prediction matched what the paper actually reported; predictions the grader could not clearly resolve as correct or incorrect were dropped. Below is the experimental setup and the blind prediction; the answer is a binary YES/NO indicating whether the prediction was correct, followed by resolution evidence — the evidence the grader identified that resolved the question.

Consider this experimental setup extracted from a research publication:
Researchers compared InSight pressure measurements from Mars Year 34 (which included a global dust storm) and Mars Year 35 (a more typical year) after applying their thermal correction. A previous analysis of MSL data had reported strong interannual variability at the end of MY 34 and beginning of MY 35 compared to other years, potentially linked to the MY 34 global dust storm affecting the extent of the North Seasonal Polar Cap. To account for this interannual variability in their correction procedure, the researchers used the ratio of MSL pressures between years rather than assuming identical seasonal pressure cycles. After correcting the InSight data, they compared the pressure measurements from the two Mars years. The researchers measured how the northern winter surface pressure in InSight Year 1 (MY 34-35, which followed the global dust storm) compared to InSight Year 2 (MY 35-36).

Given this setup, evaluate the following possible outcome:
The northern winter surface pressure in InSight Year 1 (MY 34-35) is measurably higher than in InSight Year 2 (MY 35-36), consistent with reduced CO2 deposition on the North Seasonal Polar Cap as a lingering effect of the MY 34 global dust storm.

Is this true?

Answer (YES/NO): NO